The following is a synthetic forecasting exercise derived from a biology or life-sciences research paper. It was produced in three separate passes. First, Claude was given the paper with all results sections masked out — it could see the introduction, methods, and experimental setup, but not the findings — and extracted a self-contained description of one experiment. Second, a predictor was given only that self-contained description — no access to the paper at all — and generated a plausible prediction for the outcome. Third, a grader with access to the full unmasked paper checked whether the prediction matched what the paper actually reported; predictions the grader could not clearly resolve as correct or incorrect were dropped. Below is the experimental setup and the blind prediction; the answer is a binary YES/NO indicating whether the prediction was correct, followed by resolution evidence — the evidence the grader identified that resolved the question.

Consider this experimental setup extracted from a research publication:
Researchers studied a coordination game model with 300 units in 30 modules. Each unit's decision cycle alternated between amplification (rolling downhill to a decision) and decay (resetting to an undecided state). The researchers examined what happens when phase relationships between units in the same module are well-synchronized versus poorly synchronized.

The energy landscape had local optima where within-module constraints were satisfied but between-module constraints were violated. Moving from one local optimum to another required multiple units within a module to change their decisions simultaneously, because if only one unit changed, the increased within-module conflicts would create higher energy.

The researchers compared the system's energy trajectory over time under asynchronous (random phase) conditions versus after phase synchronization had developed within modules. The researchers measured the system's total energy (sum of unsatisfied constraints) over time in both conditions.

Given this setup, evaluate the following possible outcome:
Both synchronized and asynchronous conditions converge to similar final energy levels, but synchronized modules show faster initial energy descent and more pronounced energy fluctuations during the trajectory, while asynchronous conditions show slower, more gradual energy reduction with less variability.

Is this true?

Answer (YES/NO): NO